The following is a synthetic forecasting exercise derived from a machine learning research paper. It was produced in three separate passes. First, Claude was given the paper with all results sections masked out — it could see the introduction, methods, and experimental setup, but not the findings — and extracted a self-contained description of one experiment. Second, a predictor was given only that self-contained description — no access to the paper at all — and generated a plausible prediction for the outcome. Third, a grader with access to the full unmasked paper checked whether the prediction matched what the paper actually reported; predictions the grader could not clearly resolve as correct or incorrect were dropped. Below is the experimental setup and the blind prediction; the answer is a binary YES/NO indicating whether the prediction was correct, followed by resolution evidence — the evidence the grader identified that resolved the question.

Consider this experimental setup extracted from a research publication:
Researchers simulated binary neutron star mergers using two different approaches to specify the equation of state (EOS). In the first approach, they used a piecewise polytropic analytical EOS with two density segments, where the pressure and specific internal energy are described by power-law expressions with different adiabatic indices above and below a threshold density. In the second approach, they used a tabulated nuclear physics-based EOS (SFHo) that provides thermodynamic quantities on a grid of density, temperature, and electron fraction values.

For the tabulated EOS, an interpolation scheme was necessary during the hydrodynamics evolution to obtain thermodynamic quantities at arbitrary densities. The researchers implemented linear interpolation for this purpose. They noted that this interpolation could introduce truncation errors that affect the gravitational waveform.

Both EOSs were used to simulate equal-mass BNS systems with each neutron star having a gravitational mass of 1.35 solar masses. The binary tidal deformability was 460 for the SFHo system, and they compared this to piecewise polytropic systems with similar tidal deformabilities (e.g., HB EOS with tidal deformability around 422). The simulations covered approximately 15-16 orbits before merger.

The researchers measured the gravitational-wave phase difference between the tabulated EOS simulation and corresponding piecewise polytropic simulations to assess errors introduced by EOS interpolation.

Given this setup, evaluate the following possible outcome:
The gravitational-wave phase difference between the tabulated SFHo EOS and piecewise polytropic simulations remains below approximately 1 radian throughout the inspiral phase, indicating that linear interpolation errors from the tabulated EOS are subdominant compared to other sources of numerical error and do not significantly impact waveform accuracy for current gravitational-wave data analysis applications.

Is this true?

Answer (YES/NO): YES